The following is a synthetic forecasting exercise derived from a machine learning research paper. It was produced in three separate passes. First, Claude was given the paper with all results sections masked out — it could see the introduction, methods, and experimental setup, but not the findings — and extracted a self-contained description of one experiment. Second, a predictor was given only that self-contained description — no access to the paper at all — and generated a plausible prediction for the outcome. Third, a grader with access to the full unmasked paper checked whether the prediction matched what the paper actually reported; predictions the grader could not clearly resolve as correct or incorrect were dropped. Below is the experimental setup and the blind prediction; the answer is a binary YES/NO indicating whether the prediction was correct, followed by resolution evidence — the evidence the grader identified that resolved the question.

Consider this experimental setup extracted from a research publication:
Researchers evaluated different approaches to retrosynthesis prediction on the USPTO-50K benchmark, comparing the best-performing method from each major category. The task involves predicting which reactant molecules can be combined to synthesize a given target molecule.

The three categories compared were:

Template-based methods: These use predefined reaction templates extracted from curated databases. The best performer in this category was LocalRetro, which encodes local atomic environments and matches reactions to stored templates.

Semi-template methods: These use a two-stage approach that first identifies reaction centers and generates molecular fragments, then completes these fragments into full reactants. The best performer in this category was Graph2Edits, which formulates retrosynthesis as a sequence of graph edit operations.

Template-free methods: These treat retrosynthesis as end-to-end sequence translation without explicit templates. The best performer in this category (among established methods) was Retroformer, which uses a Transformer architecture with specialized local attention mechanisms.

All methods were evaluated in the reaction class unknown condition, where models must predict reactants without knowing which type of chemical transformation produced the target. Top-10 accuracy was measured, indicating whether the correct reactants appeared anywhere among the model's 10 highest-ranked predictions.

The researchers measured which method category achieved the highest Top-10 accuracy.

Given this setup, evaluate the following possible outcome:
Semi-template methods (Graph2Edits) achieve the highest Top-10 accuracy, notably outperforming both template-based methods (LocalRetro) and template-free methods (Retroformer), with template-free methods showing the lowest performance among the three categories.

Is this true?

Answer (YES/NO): NO